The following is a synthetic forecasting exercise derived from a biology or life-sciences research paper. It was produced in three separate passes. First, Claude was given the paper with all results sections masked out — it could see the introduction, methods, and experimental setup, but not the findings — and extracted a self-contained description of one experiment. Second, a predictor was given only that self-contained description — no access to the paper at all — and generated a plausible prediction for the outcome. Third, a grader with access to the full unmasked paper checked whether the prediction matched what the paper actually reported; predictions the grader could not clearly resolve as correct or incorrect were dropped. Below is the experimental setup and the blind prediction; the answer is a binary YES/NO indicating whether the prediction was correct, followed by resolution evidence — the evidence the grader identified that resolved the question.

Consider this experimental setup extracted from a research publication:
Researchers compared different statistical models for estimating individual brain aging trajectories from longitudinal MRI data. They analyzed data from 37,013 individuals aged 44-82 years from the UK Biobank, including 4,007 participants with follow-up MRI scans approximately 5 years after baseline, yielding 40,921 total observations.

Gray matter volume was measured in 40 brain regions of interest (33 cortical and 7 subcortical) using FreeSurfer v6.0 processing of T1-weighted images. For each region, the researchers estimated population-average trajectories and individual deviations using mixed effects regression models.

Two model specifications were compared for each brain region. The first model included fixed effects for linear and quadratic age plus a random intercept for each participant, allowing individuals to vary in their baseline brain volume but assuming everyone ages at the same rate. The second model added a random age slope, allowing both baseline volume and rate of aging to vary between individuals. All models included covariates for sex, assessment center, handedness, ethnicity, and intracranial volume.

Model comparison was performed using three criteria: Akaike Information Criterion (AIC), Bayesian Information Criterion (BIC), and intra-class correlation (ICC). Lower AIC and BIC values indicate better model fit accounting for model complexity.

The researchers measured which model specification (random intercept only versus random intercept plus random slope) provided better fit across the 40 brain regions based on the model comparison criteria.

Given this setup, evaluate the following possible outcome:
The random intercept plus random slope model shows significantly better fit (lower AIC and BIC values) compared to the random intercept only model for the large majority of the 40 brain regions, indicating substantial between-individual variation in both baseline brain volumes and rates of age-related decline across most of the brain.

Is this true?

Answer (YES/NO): YES